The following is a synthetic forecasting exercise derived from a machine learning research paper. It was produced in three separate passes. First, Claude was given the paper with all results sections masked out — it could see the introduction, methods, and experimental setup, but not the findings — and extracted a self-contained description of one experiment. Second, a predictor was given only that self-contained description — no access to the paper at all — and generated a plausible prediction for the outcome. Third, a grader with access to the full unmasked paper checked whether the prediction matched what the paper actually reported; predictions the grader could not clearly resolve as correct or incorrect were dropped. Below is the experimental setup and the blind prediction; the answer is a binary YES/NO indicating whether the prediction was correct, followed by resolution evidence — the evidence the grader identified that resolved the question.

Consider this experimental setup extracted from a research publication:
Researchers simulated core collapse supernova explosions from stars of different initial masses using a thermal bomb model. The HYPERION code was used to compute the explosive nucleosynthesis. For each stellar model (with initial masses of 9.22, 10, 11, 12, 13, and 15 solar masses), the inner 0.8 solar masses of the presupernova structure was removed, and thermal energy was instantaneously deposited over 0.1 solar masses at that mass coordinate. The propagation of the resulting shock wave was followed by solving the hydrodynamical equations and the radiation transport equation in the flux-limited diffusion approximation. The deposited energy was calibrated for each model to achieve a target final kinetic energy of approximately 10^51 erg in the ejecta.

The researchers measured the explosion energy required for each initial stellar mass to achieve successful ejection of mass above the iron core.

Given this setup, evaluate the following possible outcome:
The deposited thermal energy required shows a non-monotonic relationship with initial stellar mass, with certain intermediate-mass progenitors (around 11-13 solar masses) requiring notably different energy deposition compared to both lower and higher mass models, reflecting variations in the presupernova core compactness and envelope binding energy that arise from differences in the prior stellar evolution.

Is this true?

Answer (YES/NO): NO